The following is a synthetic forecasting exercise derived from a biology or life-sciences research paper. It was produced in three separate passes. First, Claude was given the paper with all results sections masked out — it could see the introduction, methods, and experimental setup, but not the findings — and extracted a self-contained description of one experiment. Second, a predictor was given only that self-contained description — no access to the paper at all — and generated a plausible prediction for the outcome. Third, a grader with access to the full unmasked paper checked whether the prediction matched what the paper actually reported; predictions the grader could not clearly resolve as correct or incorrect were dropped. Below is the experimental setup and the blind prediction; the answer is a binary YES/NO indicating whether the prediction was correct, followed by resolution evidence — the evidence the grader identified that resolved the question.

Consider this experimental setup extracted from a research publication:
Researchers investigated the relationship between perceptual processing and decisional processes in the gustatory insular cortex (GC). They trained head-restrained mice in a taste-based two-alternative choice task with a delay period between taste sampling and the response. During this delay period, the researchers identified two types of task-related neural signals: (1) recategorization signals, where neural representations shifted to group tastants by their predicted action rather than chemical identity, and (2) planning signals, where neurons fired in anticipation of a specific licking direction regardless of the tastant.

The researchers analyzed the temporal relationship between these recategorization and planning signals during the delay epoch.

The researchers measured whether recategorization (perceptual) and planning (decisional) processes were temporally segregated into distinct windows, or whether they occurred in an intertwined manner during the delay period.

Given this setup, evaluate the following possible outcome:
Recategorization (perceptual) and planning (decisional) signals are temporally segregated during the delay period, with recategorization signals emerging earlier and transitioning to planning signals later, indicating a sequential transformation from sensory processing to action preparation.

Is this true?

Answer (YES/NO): NO